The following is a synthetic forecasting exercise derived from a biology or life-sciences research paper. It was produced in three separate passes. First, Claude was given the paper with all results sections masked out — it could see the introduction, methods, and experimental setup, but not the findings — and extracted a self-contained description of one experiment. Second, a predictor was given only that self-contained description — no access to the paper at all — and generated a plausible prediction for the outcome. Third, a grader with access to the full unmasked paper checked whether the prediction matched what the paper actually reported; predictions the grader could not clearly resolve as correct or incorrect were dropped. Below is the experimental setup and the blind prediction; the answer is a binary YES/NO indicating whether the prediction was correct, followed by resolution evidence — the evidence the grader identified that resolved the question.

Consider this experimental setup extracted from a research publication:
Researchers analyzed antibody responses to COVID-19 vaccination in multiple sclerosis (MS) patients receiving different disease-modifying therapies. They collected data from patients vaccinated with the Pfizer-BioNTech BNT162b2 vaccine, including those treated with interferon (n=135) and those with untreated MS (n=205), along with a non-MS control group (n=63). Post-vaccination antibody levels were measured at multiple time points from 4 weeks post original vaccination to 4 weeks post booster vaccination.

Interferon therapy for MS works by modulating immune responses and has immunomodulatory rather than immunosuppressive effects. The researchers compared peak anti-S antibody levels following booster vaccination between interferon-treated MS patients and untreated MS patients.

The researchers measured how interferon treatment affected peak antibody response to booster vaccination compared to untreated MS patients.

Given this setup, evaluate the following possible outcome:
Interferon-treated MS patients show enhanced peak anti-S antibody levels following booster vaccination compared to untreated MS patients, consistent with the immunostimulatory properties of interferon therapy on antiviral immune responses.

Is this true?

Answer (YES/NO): YES